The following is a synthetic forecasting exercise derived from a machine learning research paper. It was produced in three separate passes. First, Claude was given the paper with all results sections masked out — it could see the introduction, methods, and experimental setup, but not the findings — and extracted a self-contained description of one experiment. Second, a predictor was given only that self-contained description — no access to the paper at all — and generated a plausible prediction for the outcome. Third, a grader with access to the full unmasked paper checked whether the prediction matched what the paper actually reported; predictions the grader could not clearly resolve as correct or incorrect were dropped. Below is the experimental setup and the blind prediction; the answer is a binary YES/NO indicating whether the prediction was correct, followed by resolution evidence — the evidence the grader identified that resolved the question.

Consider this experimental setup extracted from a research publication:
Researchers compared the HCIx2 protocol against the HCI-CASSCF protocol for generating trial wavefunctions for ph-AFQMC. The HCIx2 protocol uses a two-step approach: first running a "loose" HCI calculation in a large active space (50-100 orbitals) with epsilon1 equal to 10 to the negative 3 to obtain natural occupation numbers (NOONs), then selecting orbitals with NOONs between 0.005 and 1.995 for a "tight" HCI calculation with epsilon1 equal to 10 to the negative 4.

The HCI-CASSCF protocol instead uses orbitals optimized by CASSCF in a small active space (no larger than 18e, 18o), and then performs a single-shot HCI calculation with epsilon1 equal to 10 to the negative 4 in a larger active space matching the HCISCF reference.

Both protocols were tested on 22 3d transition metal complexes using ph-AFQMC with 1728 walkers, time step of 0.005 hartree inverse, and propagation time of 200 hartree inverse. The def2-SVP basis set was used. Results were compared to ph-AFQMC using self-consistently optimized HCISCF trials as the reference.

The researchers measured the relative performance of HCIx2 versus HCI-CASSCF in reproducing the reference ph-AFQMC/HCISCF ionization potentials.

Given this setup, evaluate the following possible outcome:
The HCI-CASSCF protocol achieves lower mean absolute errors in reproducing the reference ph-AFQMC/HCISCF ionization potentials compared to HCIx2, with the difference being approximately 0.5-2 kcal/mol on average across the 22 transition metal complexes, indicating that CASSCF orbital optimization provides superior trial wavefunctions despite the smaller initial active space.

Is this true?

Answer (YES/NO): YES